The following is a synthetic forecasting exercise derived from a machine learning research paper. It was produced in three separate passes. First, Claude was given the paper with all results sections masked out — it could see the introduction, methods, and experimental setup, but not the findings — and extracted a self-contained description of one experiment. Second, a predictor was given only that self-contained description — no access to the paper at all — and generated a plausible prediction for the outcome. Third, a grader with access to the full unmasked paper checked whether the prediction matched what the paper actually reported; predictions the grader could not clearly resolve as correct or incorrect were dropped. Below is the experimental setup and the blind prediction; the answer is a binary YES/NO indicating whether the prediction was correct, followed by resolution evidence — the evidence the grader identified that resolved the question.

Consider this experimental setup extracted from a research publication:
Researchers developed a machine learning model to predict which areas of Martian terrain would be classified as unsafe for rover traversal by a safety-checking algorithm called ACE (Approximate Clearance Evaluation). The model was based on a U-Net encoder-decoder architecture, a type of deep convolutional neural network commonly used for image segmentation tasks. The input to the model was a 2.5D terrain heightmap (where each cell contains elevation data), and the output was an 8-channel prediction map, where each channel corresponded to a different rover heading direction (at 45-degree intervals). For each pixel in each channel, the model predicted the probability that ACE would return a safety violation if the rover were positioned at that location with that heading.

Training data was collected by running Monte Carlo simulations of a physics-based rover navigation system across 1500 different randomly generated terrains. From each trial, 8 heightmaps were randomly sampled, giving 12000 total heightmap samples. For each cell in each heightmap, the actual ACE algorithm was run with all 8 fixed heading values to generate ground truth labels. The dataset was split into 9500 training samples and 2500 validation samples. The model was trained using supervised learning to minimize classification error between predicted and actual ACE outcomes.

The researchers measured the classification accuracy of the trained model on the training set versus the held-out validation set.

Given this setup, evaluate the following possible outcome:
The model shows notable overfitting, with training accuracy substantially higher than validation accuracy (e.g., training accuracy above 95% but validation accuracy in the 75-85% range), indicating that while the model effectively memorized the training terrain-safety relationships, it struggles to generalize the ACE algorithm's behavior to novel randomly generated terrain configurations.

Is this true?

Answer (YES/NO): NO